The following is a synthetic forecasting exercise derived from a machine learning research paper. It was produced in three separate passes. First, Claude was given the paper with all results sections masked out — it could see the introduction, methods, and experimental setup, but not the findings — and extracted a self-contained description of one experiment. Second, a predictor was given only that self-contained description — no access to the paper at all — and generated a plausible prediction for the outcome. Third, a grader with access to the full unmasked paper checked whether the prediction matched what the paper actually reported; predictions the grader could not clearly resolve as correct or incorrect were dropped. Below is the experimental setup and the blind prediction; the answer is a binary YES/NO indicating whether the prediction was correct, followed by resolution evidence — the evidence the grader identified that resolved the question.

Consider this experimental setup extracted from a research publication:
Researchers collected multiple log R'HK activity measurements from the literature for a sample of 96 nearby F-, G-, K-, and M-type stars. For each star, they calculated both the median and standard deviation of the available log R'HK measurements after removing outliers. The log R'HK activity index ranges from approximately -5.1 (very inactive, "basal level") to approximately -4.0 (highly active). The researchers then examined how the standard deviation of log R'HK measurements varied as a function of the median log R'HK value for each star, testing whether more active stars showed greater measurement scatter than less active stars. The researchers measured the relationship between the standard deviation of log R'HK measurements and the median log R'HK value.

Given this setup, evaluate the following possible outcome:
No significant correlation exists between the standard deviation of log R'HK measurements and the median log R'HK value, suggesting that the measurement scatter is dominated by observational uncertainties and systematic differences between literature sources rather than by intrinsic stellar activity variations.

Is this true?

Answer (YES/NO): YES